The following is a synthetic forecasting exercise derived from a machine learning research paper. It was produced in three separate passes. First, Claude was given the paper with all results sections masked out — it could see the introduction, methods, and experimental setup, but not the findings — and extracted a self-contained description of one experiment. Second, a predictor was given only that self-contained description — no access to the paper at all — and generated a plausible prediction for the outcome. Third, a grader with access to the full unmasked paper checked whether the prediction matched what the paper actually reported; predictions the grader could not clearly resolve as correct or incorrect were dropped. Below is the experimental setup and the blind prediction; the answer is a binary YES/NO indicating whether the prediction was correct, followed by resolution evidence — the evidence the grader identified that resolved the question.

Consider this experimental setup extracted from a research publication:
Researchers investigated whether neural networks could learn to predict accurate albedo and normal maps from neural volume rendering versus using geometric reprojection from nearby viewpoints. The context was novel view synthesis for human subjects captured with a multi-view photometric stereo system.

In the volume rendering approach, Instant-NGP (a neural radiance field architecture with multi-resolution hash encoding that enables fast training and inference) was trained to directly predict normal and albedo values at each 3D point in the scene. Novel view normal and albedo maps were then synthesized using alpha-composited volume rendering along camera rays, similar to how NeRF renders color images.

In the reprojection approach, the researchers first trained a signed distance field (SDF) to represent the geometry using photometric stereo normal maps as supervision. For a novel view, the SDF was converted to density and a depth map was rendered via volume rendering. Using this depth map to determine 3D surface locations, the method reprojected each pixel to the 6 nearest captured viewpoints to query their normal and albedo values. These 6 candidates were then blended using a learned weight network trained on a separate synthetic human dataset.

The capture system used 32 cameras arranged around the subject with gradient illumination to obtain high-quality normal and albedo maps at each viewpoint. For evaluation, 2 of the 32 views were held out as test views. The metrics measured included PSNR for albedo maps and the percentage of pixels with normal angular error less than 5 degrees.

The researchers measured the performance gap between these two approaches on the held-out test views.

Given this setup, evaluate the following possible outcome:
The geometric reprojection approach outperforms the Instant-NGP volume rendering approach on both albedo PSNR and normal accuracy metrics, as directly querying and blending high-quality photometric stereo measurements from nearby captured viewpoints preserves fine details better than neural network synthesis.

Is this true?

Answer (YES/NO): YES